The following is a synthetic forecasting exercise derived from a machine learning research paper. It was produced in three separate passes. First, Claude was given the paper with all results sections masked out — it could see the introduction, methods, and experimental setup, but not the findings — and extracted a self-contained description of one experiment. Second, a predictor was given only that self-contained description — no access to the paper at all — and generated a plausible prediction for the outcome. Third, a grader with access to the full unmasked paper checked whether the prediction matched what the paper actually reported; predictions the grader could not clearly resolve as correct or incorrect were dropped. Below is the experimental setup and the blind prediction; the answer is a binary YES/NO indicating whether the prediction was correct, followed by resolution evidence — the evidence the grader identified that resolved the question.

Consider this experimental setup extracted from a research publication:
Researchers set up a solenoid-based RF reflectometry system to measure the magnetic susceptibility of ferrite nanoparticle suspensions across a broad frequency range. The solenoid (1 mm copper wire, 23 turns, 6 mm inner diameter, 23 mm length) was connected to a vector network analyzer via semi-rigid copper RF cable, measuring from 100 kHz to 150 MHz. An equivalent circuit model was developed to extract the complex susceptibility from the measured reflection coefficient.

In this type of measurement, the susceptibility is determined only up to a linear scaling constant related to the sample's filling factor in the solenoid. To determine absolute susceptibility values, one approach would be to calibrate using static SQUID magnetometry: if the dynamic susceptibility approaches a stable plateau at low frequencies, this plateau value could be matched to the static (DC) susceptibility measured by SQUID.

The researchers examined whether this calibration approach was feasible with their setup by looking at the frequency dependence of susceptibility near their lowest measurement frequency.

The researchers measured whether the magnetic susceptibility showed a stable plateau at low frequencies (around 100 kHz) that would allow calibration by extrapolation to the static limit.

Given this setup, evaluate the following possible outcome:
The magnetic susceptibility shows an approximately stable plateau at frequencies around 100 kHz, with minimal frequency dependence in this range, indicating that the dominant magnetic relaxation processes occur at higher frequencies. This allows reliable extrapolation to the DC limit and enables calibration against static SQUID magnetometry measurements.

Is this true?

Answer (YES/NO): NO